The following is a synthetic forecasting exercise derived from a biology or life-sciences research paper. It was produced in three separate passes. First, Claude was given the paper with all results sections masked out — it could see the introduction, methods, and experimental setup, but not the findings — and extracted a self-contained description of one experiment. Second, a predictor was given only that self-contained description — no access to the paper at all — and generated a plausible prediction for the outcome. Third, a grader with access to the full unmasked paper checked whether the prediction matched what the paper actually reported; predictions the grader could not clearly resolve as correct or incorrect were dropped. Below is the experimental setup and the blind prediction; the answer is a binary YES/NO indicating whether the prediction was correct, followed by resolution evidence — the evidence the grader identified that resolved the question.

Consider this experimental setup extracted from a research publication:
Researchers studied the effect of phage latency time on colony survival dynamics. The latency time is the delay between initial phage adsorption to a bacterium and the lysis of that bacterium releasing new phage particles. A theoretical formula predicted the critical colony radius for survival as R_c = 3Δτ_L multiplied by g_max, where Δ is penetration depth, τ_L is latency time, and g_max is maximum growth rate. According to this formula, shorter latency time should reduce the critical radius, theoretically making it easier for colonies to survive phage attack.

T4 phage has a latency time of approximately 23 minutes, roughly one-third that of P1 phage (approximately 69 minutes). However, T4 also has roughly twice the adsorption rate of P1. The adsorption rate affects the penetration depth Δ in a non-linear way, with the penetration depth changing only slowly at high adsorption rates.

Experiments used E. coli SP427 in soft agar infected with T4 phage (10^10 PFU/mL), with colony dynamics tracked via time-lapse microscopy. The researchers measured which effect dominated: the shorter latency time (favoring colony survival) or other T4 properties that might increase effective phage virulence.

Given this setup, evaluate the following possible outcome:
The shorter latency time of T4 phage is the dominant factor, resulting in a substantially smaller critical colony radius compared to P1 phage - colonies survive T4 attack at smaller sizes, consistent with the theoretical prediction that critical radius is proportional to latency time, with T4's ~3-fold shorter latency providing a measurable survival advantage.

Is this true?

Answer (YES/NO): NO